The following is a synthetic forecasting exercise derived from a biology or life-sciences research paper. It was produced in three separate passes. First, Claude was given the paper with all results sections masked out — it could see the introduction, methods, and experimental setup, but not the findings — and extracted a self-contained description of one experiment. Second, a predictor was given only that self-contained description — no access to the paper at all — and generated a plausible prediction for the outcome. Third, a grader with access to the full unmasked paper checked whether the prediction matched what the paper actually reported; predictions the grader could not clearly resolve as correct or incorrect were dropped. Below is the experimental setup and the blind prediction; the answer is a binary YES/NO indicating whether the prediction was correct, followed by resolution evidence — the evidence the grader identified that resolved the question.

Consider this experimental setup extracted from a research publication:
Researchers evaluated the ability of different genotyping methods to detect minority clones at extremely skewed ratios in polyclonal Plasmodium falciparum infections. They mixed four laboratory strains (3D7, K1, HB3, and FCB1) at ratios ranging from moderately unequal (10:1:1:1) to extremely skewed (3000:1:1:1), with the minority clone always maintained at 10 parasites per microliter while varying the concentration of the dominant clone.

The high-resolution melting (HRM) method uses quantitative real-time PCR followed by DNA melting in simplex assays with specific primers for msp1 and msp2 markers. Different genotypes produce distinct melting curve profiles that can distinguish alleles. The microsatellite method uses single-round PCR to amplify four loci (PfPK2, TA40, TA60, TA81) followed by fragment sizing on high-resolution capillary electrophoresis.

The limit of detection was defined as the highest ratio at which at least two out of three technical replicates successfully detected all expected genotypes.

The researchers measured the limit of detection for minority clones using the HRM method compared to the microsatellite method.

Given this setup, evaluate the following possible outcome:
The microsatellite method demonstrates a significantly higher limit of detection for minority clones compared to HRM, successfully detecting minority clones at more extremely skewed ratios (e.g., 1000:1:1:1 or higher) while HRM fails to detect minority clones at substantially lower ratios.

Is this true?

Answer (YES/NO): NO